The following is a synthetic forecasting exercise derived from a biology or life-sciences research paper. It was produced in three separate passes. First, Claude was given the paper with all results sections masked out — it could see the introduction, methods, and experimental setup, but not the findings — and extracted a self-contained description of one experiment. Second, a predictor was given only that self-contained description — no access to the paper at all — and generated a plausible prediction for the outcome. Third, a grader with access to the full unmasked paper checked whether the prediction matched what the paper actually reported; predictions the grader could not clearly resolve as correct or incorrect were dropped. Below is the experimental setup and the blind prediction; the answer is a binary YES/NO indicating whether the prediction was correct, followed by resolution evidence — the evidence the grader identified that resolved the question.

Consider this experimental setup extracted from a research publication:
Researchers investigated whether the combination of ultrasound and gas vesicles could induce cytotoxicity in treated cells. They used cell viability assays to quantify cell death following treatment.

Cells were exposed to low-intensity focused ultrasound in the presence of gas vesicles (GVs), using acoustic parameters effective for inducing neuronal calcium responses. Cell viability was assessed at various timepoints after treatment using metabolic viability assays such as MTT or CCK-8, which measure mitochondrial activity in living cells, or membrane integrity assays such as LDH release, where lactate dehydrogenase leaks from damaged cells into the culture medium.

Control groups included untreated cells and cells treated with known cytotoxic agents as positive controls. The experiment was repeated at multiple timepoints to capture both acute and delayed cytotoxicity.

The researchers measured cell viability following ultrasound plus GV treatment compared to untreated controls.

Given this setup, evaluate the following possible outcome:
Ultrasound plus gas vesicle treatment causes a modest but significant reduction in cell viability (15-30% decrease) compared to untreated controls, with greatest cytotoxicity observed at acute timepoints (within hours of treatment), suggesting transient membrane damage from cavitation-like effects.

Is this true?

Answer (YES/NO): NO